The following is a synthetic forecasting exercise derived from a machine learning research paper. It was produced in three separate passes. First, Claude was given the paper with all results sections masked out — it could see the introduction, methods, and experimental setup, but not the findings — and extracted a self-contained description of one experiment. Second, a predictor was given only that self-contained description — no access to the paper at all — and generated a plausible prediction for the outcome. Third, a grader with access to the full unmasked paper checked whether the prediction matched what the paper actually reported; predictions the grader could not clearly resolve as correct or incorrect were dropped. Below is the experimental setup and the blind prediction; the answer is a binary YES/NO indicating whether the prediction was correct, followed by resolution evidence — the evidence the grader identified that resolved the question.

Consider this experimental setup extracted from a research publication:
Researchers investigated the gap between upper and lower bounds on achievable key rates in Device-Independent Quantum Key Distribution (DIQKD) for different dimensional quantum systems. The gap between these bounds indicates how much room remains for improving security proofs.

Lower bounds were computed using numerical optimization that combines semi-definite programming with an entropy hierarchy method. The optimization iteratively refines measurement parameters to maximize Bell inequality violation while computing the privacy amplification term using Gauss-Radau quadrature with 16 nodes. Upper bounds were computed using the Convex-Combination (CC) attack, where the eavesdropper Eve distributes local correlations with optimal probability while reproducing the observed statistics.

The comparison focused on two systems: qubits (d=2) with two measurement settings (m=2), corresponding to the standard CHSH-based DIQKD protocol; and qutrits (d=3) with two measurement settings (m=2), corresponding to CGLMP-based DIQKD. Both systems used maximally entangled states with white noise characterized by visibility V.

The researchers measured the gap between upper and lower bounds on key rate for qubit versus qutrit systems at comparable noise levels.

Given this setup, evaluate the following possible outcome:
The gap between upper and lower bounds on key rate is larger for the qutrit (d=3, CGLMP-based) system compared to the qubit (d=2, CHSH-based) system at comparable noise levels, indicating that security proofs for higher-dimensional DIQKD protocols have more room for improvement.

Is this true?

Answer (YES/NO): YES